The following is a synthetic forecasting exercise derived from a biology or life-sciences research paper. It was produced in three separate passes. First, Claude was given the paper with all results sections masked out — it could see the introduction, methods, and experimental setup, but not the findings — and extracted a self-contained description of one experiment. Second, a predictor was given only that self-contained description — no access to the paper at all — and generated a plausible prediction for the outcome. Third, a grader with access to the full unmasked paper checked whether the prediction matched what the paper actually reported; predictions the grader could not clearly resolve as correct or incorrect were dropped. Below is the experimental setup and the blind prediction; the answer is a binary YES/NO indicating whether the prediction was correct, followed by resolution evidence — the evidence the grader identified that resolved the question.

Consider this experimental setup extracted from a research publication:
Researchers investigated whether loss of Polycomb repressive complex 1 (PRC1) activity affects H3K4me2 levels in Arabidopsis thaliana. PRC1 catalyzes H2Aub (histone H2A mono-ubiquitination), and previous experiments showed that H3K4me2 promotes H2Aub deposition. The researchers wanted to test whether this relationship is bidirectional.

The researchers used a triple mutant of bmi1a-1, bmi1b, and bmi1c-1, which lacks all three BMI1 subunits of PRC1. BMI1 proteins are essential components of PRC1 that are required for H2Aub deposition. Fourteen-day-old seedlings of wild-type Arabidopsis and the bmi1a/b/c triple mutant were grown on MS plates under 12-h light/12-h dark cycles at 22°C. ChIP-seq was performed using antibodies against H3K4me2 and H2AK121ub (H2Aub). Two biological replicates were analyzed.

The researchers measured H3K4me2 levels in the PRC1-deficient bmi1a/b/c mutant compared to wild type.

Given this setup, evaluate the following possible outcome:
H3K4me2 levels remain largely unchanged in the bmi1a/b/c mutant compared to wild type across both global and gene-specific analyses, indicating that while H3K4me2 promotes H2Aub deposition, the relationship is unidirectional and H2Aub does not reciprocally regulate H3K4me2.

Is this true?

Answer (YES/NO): YES